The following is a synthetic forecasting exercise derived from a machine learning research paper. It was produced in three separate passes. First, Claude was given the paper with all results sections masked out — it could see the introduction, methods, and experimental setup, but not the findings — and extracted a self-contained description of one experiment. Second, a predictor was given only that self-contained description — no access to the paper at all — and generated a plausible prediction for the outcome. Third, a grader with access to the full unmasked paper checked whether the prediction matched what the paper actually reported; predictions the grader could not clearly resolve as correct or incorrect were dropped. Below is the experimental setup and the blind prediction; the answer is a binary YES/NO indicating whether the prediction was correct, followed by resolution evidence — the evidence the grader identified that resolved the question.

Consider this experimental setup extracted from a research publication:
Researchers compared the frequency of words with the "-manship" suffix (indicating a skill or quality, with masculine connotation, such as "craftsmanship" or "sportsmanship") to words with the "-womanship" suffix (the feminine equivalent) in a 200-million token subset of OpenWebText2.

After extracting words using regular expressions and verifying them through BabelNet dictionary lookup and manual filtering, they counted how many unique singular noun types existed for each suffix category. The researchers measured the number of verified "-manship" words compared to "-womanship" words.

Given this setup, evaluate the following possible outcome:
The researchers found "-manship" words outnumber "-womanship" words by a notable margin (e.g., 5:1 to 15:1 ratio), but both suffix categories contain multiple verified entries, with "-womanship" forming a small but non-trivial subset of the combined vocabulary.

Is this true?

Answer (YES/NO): NO